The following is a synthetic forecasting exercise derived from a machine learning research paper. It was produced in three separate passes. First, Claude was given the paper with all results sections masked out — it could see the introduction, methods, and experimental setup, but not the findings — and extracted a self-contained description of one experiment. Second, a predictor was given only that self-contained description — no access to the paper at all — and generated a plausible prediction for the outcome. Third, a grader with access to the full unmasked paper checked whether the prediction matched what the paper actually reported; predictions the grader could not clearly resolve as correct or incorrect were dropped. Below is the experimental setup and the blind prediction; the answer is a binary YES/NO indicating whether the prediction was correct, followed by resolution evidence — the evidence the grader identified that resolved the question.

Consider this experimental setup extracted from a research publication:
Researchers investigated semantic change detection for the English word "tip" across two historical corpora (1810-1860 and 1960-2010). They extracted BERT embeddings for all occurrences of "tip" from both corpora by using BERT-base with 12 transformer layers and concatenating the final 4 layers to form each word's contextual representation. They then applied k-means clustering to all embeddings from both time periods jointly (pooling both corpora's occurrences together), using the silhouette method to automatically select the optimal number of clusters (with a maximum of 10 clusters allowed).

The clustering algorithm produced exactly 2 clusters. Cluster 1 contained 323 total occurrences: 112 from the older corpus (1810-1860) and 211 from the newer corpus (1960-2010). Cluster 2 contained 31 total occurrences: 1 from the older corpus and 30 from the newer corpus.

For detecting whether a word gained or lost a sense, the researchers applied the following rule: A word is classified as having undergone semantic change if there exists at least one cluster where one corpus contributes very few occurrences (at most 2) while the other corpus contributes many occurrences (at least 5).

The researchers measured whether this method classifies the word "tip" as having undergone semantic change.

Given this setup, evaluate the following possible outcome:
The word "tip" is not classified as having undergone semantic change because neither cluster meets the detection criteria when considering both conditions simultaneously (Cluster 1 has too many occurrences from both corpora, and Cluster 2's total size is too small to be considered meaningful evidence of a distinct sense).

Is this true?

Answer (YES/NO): NO